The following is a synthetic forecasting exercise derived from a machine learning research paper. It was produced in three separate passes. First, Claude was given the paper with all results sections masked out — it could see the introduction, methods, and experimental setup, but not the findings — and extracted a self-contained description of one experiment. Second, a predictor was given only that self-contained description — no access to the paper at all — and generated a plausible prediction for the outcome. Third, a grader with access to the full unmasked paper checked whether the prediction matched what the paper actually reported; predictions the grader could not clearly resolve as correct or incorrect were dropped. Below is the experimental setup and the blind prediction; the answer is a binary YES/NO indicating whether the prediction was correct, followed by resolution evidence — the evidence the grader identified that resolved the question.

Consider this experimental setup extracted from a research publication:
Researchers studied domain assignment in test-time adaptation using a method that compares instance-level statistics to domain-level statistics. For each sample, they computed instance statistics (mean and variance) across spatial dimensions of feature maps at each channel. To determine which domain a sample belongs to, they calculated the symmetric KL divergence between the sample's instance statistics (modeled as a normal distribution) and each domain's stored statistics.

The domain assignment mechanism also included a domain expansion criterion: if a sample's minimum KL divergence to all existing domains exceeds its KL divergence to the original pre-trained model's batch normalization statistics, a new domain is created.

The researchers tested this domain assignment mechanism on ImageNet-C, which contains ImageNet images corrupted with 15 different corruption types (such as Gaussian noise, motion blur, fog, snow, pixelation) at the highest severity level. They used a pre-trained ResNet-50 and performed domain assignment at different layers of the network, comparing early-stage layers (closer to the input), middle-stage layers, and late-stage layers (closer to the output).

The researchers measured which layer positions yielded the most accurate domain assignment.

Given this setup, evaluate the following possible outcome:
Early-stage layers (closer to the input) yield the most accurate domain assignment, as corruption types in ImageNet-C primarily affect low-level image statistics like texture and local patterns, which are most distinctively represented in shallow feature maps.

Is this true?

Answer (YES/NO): NO